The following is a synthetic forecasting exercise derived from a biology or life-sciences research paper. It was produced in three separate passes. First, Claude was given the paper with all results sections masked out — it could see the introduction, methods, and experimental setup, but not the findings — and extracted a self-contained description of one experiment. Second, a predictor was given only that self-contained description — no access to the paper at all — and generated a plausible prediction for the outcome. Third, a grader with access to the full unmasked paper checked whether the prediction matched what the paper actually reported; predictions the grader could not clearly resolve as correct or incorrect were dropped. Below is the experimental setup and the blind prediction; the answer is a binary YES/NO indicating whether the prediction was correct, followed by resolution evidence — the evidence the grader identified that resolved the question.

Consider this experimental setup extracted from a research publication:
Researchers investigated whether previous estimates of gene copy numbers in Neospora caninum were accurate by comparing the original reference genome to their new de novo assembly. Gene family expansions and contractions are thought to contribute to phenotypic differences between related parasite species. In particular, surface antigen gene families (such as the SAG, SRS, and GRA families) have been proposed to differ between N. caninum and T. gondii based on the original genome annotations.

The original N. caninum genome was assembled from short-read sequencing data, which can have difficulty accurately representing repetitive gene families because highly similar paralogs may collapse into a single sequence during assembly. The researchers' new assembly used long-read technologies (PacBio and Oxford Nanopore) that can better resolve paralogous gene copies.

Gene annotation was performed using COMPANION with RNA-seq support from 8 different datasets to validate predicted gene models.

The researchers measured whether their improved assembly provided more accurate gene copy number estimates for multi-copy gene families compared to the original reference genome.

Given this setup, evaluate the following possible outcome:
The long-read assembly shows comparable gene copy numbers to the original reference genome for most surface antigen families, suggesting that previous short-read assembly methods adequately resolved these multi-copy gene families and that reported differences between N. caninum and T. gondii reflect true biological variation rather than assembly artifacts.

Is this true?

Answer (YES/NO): YES